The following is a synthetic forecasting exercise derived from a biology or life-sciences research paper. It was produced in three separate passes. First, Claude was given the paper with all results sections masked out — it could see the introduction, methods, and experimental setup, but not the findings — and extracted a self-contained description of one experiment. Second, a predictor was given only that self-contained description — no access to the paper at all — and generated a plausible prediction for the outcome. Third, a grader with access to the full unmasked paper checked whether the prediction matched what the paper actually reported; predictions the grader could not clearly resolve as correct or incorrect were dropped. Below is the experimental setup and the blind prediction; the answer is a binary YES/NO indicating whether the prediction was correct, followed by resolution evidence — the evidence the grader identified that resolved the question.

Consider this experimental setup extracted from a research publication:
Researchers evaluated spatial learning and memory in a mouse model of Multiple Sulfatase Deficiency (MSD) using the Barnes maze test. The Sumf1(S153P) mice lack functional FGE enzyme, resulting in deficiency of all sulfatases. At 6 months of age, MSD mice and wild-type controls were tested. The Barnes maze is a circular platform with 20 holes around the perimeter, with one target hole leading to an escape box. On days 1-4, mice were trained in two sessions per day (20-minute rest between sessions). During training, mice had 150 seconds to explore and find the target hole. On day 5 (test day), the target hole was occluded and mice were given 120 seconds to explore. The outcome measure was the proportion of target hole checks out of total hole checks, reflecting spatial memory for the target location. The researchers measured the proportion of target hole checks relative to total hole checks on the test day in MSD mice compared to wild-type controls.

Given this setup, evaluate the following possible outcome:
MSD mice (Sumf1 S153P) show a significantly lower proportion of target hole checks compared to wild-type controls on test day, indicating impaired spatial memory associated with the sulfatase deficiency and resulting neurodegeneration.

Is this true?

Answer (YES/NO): YES